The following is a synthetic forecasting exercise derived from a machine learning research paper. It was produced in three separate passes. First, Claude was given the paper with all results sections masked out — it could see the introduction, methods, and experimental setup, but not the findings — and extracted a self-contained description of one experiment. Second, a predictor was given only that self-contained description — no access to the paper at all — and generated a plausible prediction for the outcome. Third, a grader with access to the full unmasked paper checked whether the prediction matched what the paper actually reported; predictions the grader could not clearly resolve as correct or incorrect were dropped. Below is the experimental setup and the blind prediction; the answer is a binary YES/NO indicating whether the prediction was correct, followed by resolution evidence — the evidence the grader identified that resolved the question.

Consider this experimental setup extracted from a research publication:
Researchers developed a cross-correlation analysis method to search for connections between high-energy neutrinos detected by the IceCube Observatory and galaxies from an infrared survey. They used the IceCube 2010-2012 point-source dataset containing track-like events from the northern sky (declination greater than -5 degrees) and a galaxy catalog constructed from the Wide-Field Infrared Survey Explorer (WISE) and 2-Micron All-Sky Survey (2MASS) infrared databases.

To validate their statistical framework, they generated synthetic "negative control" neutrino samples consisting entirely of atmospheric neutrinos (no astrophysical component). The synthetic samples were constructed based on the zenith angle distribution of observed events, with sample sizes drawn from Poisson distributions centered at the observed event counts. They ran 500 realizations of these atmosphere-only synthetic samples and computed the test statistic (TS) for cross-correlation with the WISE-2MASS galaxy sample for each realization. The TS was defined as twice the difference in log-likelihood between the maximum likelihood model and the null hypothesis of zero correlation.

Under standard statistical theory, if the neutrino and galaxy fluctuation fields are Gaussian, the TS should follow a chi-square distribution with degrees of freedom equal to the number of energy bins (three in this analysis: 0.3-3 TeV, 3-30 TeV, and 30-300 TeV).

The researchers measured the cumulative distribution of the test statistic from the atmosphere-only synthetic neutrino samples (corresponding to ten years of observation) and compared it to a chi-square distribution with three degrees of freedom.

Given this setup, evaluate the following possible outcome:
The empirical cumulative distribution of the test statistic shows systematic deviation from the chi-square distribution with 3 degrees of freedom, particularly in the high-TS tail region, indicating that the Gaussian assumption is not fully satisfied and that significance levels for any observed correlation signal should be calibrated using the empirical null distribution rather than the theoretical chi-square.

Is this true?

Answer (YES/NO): NO